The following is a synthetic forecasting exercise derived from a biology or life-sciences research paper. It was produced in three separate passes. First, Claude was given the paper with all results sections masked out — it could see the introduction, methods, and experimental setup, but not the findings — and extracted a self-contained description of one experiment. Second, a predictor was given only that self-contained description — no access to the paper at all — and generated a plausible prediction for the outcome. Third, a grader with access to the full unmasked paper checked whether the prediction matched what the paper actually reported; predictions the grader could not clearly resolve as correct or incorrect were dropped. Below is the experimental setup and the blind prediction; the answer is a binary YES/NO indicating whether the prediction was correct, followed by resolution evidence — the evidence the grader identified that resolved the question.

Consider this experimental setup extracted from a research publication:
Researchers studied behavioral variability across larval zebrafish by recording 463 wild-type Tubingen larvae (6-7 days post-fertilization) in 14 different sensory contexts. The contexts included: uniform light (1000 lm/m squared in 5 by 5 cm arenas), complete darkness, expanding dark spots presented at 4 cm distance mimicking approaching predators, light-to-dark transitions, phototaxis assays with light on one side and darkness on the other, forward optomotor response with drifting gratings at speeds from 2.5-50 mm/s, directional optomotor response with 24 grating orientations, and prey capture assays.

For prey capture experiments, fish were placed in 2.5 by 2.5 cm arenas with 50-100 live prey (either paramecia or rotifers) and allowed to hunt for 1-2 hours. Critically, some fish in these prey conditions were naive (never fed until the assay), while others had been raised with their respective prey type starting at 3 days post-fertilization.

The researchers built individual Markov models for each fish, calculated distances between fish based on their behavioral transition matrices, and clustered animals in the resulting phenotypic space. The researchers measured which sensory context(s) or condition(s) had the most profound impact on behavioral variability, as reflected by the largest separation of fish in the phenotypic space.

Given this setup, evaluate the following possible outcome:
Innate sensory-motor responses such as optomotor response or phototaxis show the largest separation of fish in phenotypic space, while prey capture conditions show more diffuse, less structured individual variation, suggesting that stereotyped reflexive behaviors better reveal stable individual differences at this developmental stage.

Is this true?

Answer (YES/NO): NO